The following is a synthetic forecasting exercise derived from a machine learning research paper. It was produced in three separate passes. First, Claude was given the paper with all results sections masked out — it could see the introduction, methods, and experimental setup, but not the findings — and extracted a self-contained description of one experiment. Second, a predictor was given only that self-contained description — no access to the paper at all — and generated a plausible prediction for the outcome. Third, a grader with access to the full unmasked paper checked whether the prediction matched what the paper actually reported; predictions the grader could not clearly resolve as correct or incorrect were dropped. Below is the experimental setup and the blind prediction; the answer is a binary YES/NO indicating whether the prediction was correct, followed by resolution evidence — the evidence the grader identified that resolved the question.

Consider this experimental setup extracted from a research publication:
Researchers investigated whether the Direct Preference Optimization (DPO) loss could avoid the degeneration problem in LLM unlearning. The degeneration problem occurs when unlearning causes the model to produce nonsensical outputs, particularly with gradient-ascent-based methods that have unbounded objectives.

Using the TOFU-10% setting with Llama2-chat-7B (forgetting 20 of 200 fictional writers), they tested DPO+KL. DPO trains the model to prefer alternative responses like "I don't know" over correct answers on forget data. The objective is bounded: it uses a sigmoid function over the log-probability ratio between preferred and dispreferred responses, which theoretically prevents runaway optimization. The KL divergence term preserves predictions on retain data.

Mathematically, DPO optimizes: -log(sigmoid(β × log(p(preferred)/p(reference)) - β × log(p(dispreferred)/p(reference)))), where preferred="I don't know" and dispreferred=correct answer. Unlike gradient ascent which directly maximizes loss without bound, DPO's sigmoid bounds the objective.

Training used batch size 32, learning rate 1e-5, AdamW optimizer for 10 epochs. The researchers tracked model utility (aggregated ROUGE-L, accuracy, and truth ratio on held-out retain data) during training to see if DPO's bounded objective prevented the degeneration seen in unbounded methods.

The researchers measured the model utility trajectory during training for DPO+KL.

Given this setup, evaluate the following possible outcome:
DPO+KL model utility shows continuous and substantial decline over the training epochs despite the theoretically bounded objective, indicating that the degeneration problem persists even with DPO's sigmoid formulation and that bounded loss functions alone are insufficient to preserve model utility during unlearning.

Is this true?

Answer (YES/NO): NO